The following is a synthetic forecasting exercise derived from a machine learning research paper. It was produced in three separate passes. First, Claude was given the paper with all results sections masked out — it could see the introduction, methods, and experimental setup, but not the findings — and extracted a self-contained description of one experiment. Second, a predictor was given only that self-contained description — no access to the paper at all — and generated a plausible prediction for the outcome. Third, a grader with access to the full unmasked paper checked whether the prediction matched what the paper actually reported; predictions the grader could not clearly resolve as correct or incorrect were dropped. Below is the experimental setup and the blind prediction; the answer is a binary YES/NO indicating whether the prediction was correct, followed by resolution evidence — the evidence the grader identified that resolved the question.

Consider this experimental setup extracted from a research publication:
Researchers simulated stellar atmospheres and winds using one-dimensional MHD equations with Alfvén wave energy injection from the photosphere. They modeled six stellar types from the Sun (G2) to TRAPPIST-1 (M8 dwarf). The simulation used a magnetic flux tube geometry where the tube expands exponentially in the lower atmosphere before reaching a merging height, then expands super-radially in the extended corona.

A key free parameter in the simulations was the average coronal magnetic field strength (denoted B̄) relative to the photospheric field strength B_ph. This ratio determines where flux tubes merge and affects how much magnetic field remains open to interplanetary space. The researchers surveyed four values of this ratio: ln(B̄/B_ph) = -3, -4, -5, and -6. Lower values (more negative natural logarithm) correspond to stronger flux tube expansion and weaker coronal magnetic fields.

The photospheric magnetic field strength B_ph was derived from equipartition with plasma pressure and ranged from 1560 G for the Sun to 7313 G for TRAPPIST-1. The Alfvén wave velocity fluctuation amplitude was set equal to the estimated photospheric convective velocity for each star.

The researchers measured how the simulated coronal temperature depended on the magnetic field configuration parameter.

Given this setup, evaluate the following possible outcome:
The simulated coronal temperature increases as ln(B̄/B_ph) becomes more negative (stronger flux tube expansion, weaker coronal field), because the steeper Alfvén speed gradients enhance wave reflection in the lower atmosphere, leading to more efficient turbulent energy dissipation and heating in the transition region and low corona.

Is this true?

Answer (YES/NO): NO